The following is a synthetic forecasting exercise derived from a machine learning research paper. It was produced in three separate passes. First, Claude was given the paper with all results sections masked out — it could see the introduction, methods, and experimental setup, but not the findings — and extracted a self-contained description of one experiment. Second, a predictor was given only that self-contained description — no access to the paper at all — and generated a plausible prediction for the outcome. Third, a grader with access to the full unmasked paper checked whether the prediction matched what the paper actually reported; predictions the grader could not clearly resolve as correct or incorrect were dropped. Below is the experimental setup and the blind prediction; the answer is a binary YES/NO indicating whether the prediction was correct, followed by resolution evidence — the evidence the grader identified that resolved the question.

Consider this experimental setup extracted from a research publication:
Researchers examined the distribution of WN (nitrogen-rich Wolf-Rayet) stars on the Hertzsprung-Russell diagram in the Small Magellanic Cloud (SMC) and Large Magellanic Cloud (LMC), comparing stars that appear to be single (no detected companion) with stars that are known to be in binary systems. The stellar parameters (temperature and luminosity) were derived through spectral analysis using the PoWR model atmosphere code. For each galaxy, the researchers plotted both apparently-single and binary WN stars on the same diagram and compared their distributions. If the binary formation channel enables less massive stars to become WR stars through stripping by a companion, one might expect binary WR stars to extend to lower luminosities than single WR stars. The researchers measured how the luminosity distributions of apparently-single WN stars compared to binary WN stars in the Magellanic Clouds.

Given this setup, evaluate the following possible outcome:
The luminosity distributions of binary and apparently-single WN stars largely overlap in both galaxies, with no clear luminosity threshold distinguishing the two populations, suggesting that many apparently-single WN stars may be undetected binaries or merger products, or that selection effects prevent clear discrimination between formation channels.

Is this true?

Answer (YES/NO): YES